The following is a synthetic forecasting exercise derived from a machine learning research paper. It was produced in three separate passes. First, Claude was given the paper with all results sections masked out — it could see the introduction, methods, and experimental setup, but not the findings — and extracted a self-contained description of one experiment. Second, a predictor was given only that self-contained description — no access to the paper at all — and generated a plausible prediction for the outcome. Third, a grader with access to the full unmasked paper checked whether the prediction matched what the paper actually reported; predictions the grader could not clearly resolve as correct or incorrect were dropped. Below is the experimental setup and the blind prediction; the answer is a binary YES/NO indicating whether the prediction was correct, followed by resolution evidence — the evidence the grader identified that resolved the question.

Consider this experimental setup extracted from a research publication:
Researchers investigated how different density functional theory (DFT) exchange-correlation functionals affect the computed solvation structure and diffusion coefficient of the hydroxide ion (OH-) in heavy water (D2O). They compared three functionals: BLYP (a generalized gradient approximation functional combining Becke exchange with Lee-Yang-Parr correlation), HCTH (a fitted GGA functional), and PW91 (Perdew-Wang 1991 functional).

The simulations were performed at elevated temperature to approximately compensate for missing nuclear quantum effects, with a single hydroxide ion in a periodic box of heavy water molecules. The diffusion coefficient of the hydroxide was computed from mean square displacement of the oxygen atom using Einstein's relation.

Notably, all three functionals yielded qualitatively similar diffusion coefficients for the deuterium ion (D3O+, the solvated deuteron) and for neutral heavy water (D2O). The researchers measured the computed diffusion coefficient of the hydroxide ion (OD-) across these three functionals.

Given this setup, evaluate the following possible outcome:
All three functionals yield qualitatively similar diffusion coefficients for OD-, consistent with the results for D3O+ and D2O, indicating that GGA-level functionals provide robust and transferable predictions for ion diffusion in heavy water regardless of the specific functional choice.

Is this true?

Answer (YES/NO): NO